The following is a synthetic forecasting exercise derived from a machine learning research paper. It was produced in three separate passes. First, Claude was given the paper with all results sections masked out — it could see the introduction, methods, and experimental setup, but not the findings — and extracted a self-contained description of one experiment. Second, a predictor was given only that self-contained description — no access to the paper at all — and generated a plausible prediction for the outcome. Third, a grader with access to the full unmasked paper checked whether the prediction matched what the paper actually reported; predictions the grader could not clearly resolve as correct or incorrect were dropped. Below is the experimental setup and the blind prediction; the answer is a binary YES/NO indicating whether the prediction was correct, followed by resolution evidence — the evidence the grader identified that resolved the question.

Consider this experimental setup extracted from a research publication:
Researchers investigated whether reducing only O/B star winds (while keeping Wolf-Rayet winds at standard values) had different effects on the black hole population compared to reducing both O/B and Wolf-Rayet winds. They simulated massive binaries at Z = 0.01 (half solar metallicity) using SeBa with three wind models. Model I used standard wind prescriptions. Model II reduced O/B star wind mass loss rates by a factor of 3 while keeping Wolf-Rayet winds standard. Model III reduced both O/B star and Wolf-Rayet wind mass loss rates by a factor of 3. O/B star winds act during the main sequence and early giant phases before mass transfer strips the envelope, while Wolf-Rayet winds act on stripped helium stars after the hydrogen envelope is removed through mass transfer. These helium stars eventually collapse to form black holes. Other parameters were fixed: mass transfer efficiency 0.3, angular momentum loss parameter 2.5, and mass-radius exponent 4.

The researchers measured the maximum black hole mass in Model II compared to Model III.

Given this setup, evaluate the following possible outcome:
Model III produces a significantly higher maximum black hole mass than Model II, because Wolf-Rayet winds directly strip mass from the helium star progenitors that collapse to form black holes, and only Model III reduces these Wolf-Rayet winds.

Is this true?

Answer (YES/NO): NO